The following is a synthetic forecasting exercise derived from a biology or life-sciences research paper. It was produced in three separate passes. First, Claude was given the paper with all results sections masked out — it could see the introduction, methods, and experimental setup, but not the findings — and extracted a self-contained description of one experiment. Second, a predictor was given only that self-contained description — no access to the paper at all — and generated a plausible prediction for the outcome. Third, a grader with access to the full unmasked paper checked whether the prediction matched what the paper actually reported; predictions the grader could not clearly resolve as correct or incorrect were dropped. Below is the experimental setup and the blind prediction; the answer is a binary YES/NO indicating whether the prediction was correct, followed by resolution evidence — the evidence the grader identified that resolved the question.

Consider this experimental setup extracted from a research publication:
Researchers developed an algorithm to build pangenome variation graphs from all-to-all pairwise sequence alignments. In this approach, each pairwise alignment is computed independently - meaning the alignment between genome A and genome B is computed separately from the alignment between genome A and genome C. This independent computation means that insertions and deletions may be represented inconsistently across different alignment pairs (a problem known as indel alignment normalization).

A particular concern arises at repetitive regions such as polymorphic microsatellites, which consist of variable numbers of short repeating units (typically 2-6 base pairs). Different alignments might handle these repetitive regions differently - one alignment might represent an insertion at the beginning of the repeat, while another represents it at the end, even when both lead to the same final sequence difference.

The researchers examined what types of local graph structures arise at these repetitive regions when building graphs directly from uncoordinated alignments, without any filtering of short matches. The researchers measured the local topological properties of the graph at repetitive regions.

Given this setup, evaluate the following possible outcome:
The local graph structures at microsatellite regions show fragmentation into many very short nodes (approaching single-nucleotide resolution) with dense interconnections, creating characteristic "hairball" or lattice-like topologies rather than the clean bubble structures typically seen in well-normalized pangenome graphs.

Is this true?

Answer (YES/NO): NO